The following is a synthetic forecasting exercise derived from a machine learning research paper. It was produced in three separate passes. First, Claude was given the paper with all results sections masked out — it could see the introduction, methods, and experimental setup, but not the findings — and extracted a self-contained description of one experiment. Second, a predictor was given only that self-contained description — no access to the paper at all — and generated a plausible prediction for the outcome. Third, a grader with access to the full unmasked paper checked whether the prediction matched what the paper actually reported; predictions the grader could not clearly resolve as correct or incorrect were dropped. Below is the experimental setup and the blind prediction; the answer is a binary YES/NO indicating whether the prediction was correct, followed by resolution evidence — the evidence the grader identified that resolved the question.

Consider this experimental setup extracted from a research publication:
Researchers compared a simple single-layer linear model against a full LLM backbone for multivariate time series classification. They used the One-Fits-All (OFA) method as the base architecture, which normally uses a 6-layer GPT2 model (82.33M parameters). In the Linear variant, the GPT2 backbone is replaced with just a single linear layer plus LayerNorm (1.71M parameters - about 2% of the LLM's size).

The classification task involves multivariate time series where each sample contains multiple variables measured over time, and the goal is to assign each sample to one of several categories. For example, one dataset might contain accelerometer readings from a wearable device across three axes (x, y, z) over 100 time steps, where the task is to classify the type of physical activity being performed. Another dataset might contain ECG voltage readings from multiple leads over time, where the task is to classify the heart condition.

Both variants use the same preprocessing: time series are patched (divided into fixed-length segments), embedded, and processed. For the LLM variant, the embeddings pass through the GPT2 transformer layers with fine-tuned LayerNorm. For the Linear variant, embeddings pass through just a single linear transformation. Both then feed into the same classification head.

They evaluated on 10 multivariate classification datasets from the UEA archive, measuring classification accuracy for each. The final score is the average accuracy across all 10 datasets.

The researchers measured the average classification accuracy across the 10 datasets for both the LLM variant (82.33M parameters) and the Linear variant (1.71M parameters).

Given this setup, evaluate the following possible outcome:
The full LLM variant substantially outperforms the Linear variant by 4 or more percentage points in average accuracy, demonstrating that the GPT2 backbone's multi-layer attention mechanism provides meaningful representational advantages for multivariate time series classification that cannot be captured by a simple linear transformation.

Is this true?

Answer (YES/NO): NO